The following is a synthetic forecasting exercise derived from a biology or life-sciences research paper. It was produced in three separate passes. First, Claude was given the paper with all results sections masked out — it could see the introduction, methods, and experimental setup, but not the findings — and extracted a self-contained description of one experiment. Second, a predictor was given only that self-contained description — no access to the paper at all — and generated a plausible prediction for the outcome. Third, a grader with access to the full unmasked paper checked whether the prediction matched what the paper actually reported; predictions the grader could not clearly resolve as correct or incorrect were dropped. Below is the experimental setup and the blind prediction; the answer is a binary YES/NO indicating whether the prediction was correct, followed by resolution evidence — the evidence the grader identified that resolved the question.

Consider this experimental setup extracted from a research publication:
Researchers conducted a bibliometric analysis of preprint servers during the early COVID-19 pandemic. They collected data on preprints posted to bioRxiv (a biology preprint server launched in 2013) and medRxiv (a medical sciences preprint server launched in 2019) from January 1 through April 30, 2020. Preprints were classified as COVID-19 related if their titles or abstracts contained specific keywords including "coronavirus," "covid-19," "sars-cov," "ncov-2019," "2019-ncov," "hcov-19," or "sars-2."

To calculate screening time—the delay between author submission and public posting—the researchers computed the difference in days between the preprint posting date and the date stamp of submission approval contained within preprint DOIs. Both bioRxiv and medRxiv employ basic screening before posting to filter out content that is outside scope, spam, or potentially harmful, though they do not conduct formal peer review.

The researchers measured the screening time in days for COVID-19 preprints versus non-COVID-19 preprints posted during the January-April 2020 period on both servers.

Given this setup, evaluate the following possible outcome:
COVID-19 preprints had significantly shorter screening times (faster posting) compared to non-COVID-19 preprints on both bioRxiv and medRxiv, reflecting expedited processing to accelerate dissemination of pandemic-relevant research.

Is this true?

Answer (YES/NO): NO